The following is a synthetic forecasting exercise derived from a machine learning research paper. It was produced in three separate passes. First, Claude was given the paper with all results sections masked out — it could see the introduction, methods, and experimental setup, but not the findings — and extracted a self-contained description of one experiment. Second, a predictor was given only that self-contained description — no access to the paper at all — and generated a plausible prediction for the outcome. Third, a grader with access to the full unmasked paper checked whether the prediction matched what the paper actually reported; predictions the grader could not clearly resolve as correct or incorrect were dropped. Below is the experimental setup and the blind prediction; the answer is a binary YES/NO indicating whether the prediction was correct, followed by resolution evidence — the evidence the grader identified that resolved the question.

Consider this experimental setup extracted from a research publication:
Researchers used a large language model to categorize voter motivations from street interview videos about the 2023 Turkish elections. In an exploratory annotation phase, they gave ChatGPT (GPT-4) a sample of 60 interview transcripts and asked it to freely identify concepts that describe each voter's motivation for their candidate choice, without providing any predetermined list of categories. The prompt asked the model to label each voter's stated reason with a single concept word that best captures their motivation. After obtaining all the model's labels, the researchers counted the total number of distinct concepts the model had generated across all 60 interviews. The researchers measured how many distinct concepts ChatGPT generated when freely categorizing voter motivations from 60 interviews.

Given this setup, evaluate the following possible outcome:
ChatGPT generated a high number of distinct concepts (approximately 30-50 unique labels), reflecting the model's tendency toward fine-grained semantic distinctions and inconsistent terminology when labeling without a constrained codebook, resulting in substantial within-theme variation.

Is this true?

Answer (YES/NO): NO